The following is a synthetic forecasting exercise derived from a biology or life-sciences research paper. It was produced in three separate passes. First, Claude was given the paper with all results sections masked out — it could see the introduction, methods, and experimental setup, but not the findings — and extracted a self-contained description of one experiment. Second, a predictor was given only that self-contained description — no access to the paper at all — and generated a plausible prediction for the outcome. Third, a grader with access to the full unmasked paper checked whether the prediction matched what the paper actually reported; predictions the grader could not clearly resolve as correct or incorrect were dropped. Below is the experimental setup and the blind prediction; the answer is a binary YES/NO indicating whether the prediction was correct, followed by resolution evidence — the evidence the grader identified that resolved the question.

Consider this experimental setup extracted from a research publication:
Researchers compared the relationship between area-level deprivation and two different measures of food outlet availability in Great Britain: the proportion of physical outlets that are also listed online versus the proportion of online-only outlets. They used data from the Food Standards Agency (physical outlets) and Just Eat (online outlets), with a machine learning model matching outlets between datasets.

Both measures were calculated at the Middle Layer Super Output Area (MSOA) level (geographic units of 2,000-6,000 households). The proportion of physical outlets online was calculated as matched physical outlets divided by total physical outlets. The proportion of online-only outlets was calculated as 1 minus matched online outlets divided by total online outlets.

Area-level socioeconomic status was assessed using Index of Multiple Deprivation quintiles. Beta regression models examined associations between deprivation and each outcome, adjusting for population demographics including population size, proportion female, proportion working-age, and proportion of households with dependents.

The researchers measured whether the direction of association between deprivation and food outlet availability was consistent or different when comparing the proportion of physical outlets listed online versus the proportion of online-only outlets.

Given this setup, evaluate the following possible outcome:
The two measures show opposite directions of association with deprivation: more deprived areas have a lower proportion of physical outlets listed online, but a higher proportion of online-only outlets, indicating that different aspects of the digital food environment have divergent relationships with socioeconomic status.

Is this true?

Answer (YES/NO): NO